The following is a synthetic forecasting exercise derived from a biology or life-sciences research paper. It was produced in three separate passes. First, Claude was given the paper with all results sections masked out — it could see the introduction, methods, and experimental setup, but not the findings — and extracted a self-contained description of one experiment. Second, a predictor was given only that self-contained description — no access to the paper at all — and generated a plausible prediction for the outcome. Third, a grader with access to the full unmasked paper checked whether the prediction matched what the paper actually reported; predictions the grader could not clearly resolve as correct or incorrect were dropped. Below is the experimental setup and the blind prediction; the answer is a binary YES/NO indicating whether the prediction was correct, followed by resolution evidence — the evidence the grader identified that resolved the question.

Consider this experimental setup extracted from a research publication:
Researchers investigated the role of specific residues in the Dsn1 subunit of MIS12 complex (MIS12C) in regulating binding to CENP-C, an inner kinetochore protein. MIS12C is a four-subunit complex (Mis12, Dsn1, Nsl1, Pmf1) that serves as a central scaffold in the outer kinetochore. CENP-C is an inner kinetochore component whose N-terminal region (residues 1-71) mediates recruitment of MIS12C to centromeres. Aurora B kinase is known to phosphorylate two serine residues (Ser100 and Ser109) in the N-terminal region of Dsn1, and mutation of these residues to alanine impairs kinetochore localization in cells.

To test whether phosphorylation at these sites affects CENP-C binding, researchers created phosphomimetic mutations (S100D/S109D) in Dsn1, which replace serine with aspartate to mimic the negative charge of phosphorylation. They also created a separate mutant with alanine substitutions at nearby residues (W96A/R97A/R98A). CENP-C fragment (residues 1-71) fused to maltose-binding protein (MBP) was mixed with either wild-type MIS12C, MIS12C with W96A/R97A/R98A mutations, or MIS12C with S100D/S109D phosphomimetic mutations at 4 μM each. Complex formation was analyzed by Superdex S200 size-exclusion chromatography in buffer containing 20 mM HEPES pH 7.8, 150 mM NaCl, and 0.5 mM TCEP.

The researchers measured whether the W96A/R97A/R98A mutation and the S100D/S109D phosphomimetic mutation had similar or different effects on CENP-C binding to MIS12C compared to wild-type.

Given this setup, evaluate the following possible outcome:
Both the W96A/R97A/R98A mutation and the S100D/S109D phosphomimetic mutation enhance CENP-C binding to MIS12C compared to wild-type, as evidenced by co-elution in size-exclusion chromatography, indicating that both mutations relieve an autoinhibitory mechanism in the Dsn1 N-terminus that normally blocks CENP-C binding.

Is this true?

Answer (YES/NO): YES